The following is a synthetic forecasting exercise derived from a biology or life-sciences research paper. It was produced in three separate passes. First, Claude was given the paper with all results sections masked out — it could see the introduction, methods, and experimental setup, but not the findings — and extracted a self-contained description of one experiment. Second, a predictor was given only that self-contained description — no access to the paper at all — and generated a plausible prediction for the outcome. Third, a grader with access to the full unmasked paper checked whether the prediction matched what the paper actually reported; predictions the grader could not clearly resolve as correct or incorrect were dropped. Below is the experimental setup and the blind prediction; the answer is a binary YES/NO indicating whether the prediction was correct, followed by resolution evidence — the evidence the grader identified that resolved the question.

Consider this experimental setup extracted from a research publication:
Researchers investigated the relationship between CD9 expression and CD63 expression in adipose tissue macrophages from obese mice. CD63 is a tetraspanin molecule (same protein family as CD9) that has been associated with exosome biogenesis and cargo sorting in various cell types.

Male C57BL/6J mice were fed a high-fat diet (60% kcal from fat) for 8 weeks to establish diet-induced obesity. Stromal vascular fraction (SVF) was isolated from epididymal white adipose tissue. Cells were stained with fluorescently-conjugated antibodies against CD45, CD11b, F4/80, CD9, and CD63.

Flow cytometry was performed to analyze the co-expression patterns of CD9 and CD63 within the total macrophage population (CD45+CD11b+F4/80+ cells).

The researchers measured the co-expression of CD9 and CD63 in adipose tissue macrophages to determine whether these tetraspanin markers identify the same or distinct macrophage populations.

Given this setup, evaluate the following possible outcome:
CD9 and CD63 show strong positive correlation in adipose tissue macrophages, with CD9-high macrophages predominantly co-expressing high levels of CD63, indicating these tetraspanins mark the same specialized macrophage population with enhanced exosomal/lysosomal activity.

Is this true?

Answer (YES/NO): YES